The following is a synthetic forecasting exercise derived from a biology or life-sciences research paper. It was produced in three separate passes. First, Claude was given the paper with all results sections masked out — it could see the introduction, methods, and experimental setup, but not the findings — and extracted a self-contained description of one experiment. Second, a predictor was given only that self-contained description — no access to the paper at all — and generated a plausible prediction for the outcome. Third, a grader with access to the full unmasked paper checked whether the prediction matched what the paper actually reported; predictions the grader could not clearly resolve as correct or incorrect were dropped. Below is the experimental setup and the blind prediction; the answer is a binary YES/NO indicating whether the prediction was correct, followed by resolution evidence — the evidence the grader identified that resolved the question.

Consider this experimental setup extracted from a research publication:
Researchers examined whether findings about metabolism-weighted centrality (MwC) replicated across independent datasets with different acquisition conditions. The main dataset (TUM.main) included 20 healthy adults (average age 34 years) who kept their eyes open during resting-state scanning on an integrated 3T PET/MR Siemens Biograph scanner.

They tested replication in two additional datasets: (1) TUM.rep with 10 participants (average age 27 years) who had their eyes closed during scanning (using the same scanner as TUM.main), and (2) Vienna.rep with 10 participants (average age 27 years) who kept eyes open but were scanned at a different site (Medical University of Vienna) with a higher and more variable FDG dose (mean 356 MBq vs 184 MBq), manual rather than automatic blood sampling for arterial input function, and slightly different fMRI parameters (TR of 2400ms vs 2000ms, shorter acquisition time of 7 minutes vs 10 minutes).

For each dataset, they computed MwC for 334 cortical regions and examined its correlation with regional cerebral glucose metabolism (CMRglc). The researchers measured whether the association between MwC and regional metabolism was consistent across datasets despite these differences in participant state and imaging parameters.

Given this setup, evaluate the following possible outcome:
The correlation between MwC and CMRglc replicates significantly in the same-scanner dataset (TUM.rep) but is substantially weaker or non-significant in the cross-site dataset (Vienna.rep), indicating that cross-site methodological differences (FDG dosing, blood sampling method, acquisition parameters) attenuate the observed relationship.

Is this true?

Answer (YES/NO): NO